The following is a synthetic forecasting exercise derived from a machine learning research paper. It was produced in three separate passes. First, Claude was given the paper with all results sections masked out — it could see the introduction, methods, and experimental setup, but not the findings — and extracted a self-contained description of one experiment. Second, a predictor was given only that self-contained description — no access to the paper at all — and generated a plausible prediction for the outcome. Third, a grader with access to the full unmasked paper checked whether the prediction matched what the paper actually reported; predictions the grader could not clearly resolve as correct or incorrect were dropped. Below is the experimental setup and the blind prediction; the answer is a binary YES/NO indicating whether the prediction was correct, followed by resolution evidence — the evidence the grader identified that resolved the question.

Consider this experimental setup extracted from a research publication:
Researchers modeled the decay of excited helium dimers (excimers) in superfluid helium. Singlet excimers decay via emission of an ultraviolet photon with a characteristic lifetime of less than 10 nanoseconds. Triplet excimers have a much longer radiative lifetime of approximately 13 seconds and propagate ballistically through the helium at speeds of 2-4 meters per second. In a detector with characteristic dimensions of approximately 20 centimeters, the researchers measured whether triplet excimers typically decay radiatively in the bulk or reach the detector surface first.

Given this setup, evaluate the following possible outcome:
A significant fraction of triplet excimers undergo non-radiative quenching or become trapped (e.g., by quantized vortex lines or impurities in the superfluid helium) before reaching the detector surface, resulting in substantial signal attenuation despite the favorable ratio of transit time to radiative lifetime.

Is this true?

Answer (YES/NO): NO